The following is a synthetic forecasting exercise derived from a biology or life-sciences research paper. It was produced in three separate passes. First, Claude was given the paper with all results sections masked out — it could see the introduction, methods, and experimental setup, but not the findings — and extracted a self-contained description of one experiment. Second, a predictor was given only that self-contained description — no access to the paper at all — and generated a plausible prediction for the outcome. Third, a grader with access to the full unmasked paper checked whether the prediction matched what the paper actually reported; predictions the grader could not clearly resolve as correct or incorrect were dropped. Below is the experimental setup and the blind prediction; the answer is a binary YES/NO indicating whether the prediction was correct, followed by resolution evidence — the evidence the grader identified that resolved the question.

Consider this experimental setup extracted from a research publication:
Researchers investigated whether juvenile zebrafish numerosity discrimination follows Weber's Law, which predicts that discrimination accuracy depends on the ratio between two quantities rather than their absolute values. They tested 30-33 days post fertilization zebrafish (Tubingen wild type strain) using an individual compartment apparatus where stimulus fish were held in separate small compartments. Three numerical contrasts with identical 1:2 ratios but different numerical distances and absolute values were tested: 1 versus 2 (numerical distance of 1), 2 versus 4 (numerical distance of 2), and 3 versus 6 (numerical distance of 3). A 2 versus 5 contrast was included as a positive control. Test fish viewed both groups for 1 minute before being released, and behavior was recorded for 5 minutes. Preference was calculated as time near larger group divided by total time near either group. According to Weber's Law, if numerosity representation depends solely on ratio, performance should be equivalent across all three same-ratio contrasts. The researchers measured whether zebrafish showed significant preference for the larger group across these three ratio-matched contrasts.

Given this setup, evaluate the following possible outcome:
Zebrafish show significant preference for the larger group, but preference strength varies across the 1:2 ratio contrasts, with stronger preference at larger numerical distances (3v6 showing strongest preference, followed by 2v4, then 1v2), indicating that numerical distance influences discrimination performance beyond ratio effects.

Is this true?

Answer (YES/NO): NO